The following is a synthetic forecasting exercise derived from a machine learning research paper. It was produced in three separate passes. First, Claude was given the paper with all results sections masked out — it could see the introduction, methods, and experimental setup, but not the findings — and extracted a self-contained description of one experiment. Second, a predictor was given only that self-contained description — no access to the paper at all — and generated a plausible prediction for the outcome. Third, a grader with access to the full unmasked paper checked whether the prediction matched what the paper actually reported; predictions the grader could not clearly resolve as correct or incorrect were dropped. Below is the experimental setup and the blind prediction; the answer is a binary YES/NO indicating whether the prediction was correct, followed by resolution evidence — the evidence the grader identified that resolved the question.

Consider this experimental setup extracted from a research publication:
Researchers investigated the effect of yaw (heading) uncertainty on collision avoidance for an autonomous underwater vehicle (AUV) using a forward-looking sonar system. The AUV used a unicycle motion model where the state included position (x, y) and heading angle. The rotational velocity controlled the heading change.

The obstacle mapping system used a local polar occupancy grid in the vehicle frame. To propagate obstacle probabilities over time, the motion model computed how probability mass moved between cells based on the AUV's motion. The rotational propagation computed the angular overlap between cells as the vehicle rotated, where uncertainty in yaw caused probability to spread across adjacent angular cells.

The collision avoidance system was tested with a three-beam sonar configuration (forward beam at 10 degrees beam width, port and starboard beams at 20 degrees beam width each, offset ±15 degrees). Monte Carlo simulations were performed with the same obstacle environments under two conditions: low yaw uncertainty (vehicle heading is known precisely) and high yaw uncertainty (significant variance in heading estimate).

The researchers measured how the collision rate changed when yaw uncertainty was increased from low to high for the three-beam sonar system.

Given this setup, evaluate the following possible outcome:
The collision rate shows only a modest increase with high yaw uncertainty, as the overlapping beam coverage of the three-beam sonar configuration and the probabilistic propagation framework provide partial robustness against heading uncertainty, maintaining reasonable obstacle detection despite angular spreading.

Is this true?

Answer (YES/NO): NO